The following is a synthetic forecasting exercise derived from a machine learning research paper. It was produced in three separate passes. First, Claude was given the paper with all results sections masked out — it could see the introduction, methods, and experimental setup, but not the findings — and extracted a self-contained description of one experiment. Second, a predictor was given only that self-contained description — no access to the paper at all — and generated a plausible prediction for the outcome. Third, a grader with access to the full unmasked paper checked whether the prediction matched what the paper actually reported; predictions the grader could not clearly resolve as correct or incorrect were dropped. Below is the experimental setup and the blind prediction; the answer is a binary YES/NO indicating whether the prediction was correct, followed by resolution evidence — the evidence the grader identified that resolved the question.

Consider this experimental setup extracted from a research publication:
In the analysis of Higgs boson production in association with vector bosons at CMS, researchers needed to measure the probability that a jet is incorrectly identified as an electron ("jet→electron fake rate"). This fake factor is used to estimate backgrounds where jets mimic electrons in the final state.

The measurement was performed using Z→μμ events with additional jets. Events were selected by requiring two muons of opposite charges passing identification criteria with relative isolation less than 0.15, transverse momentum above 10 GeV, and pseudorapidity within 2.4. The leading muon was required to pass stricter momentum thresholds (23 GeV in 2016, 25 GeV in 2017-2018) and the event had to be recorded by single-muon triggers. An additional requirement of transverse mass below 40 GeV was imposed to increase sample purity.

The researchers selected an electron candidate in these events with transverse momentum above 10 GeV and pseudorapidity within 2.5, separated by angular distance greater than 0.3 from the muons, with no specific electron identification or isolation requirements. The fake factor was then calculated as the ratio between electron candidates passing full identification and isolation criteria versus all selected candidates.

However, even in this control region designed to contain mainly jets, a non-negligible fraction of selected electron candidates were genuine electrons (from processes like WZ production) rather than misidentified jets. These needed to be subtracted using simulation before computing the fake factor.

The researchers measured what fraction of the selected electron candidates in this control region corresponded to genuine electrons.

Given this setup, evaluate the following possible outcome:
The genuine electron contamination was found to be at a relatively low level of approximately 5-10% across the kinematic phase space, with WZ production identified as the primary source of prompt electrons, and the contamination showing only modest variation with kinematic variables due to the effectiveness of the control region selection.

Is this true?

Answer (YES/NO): NO